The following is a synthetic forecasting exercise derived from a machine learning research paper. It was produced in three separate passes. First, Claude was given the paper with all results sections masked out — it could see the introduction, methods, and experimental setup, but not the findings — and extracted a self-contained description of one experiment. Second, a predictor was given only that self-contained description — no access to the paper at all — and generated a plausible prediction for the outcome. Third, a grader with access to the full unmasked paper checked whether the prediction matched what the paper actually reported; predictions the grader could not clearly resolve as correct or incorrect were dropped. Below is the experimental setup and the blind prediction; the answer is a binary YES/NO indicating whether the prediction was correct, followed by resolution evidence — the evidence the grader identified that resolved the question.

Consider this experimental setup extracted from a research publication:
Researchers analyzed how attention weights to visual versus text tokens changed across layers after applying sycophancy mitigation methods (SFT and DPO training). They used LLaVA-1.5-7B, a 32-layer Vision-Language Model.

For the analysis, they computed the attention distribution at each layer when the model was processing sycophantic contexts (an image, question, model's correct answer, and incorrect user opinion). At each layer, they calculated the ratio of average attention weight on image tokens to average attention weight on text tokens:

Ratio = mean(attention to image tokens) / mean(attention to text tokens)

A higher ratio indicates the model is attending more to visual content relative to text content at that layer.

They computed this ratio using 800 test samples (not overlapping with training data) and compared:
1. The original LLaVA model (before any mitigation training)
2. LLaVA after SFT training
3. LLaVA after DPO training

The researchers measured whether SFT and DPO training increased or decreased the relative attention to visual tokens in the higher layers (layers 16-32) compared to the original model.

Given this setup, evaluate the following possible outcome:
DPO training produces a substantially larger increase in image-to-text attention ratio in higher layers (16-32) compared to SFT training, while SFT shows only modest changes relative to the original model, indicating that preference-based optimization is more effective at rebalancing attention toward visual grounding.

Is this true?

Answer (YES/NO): NO